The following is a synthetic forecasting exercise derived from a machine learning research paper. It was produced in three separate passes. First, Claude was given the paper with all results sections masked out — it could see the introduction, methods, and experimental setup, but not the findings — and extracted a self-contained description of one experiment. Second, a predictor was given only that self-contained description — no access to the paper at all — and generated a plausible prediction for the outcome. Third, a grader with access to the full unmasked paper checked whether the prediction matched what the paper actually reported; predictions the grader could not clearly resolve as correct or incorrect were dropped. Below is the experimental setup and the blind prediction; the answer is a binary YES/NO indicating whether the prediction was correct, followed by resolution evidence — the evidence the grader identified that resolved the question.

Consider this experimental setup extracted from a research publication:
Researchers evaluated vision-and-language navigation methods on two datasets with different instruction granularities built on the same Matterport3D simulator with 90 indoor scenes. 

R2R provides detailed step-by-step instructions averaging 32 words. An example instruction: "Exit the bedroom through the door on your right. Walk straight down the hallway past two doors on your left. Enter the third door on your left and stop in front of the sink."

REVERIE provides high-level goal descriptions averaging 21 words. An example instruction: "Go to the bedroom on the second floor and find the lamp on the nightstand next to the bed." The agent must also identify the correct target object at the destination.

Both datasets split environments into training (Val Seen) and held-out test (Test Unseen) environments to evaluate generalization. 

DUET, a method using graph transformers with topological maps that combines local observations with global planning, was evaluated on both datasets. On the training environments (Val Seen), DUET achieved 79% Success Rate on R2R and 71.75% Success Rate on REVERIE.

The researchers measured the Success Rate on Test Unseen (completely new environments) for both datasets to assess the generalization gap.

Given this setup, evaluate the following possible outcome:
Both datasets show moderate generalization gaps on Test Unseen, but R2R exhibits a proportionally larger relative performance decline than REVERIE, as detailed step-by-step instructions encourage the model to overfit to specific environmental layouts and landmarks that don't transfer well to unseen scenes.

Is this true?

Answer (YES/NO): NO